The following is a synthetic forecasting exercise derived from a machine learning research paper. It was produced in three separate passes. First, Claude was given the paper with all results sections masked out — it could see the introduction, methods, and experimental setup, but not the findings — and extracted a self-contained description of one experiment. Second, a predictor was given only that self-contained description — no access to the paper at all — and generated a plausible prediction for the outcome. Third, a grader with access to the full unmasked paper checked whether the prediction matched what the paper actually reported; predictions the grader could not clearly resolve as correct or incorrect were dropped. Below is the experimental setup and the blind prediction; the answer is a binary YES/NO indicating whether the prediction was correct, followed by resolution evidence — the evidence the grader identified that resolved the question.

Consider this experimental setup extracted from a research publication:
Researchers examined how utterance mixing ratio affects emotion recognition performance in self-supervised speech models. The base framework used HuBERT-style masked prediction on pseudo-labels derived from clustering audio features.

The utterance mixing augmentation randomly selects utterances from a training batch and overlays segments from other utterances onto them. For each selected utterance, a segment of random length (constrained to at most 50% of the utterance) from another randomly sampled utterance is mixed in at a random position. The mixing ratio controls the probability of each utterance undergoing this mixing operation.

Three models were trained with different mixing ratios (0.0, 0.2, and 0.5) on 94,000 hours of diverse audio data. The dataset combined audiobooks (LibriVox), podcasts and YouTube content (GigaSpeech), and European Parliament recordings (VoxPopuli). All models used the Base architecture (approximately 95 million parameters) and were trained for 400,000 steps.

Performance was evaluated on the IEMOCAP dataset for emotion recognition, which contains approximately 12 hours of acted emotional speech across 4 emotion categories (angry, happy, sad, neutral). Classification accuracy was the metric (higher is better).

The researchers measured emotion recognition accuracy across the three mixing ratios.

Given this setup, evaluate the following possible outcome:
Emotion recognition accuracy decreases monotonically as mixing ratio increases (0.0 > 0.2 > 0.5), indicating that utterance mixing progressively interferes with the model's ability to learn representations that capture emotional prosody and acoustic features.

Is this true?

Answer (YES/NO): NO